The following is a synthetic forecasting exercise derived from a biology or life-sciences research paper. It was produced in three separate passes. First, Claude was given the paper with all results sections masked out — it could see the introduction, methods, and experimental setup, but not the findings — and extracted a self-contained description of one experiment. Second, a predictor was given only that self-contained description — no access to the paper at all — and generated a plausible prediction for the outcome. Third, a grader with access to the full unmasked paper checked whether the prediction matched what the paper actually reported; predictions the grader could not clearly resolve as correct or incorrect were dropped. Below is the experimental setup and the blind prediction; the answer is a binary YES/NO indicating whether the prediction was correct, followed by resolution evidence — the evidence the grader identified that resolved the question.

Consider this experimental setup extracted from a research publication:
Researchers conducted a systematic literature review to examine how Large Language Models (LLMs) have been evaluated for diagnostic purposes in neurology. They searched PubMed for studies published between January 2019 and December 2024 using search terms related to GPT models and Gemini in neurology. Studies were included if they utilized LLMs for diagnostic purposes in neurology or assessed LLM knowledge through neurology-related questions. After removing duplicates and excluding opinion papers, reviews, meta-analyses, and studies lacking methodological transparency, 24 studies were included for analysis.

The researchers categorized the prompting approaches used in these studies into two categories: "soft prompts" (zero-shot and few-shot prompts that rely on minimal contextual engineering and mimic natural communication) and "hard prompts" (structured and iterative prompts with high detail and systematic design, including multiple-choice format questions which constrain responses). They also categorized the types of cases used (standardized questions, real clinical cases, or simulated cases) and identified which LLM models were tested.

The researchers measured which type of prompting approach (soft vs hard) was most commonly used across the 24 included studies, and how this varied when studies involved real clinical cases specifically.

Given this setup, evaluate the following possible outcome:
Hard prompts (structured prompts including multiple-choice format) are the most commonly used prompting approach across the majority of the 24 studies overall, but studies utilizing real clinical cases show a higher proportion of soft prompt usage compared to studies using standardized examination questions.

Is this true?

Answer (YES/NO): NO